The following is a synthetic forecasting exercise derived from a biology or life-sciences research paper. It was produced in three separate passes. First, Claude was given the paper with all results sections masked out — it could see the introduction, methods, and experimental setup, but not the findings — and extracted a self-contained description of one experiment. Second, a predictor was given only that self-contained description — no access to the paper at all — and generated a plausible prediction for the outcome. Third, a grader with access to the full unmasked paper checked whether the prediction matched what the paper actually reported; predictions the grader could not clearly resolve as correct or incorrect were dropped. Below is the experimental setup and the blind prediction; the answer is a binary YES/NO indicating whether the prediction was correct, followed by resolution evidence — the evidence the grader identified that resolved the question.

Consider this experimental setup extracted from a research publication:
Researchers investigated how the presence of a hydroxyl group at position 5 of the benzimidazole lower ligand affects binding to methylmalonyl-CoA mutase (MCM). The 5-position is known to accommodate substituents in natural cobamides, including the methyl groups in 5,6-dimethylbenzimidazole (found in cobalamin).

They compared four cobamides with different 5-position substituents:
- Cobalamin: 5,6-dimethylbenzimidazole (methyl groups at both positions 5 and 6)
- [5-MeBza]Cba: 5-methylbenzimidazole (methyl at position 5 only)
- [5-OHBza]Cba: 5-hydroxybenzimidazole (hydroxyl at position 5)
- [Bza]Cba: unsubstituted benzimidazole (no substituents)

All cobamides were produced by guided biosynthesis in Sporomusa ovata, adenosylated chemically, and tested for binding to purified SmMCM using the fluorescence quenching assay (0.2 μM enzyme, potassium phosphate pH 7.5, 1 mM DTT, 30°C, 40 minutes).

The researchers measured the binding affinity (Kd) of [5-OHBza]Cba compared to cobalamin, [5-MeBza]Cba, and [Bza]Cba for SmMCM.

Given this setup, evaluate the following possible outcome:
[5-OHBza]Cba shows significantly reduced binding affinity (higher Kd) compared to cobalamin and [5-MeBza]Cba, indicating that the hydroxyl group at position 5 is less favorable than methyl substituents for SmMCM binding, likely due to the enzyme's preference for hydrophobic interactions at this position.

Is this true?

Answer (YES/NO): YES